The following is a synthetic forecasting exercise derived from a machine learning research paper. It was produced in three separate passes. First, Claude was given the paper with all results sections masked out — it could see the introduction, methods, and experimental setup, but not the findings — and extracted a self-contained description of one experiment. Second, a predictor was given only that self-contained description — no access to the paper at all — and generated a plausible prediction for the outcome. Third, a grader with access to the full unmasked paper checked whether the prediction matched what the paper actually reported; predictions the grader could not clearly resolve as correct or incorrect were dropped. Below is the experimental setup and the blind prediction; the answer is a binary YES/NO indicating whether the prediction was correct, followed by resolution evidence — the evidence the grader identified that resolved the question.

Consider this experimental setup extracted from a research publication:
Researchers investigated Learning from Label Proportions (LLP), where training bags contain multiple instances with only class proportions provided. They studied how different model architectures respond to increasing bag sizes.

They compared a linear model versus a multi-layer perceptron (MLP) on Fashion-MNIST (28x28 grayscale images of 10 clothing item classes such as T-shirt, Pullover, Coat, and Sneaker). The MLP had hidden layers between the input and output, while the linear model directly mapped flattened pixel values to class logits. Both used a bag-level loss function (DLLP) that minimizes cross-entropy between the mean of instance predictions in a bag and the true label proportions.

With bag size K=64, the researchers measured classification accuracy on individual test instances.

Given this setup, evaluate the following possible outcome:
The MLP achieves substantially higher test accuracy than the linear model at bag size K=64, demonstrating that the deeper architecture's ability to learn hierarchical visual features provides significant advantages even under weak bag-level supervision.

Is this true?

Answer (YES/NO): YES